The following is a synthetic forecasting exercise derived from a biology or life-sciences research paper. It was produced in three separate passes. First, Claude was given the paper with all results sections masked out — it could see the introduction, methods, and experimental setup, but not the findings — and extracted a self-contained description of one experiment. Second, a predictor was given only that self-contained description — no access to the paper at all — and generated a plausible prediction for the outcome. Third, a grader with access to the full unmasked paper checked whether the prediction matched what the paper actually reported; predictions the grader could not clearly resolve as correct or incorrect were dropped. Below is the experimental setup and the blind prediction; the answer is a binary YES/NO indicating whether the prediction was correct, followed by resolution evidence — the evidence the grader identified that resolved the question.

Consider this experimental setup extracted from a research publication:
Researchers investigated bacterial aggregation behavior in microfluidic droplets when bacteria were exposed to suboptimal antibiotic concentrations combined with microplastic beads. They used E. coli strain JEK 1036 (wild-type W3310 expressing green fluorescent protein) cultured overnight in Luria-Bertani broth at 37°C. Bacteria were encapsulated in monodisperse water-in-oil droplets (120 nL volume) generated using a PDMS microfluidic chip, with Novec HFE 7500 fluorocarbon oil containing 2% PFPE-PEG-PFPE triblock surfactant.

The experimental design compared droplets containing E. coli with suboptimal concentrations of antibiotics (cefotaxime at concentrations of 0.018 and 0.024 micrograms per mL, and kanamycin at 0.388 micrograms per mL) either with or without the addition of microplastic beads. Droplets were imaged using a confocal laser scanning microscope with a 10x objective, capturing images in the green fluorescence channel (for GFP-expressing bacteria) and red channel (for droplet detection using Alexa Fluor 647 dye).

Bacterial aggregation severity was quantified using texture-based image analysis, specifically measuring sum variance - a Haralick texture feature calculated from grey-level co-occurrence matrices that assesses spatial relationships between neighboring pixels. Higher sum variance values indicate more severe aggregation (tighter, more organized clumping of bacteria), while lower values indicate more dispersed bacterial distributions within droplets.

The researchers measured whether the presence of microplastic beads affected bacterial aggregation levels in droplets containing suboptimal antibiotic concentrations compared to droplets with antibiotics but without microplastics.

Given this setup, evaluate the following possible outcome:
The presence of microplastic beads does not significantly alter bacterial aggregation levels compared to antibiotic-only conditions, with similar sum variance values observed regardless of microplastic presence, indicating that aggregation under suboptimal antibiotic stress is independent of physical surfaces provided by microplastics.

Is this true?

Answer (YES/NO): NO